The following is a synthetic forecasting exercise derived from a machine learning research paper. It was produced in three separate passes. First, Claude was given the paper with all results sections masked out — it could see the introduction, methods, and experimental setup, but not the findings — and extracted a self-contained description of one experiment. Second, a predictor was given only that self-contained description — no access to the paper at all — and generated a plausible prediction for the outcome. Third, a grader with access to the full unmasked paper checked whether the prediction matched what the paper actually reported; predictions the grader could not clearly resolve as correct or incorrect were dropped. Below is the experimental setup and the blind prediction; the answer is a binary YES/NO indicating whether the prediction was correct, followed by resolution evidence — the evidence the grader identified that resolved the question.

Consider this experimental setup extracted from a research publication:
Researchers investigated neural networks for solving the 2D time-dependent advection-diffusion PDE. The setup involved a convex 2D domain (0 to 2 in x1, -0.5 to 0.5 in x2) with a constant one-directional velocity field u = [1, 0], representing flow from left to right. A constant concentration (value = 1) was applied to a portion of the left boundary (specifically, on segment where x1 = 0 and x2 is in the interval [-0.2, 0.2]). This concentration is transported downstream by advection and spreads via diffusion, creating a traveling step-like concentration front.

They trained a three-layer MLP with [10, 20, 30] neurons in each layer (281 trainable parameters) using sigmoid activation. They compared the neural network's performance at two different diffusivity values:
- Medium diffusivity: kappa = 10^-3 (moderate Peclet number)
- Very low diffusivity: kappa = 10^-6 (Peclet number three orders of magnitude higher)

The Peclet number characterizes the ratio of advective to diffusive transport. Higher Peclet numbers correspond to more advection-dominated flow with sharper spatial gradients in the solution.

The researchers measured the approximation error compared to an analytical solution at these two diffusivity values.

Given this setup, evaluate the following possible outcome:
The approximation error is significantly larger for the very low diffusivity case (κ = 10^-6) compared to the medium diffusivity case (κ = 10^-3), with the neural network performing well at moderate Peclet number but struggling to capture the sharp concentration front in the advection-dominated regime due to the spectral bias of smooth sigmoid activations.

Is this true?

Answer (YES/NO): NO